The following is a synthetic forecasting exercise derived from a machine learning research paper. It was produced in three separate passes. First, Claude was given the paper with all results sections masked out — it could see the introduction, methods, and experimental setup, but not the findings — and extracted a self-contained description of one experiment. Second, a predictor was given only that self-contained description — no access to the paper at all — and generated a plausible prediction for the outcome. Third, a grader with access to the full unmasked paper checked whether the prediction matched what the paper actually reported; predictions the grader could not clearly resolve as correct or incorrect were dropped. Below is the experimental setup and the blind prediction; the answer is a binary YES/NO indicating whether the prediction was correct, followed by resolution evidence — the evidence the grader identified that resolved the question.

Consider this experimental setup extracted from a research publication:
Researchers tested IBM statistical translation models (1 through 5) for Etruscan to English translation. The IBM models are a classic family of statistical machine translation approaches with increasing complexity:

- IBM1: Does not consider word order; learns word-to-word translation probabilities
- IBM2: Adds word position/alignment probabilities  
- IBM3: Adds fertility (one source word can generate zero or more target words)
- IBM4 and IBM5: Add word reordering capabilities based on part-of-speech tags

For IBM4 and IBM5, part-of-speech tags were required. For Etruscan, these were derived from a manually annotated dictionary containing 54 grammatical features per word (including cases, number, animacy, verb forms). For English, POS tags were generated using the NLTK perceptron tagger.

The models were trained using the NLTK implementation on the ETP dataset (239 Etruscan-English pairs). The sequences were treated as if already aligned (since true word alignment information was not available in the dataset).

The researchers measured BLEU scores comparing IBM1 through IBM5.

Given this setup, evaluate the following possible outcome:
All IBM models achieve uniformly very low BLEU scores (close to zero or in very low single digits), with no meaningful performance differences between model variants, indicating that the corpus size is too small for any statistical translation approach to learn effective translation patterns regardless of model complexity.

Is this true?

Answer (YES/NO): NO